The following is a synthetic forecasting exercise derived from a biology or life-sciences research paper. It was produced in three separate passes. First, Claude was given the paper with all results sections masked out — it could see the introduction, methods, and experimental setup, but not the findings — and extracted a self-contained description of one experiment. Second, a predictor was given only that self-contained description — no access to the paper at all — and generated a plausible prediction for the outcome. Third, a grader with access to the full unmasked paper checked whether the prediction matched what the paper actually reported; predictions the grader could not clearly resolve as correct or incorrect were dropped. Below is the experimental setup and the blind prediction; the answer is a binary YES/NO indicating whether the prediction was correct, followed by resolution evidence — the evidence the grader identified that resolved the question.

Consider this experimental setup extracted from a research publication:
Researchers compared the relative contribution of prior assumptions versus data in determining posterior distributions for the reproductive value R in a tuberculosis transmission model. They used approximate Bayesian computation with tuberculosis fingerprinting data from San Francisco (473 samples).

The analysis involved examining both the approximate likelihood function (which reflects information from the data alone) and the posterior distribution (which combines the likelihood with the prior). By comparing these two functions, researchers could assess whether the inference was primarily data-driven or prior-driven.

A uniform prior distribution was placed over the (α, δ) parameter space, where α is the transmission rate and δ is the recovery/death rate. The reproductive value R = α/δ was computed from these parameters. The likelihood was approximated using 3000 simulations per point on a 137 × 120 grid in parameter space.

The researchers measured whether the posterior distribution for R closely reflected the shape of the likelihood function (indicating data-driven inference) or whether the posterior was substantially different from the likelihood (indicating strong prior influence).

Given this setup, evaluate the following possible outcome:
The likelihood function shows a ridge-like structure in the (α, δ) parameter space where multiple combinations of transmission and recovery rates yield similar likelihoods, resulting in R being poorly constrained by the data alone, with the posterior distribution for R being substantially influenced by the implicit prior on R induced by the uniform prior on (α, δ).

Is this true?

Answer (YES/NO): YES